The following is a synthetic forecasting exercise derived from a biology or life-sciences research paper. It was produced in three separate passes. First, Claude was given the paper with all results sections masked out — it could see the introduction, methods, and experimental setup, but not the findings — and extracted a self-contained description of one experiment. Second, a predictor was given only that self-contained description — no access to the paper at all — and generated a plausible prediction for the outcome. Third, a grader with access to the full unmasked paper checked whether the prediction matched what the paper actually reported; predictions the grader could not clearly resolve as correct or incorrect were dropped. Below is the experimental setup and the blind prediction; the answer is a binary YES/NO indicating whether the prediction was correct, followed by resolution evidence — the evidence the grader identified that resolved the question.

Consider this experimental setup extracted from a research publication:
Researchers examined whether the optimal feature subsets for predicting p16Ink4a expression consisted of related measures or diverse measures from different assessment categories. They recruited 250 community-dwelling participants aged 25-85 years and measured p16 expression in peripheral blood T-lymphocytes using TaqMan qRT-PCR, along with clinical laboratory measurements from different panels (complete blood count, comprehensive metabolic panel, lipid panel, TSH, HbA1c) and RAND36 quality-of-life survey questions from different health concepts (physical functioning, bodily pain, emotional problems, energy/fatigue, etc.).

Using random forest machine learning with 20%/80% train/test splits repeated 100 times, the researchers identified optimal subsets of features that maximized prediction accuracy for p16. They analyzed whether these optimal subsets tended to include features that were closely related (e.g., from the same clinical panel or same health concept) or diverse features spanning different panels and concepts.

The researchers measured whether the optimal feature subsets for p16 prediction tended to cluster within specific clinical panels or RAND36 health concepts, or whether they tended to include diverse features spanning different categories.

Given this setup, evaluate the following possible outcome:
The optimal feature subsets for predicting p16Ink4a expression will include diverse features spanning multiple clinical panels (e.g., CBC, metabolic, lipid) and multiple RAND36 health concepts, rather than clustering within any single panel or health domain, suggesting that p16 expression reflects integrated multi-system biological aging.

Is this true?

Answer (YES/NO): YES